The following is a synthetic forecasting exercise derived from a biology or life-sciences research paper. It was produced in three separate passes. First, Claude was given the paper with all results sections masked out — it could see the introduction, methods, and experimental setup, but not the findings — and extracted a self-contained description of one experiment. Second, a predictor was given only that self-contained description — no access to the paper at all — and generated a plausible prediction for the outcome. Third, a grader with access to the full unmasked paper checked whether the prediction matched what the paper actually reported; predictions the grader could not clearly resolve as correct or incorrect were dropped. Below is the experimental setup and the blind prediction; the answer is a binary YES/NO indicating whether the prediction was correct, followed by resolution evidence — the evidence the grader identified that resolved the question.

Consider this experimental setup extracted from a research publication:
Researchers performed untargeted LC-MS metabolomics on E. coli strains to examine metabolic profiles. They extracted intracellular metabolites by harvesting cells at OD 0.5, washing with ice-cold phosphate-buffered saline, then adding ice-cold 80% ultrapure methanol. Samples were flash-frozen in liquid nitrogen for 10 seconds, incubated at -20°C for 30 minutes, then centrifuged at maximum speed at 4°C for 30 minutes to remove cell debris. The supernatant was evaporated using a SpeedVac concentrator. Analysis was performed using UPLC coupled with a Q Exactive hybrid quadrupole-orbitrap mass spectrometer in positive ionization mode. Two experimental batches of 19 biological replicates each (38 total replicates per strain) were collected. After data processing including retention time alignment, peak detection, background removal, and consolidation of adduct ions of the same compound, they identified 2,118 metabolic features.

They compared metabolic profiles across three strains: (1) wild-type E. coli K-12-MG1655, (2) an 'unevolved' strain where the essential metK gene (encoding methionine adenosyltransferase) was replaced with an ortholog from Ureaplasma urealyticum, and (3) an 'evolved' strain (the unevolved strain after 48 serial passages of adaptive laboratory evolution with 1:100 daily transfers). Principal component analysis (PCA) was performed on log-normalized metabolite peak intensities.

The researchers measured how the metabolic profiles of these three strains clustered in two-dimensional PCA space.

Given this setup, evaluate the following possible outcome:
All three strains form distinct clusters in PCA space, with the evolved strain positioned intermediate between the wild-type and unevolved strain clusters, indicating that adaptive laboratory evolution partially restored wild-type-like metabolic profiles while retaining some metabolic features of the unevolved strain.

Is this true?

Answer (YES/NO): YES